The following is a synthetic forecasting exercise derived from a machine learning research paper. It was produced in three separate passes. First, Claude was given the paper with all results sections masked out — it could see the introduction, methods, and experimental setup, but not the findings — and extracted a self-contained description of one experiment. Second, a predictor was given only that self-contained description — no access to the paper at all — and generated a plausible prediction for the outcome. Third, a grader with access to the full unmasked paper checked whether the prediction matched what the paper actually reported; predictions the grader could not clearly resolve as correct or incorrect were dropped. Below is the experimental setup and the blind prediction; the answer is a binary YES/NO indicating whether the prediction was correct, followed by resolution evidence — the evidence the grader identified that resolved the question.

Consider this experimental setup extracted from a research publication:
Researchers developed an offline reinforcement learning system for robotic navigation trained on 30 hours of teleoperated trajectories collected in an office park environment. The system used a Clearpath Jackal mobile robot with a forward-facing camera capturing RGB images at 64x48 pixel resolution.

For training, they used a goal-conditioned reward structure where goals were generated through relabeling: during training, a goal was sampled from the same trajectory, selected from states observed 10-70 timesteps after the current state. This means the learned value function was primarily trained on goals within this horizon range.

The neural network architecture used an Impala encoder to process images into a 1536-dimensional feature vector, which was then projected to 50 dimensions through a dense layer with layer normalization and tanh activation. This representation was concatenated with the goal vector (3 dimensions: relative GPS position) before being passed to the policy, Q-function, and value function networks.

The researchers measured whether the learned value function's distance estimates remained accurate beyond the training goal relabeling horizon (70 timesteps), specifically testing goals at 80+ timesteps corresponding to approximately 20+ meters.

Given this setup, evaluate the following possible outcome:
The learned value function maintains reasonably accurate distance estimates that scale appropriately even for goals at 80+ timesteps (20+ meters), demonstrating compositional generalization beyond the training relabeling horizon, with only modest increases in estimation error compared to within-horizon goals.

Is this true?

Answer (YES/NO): NO